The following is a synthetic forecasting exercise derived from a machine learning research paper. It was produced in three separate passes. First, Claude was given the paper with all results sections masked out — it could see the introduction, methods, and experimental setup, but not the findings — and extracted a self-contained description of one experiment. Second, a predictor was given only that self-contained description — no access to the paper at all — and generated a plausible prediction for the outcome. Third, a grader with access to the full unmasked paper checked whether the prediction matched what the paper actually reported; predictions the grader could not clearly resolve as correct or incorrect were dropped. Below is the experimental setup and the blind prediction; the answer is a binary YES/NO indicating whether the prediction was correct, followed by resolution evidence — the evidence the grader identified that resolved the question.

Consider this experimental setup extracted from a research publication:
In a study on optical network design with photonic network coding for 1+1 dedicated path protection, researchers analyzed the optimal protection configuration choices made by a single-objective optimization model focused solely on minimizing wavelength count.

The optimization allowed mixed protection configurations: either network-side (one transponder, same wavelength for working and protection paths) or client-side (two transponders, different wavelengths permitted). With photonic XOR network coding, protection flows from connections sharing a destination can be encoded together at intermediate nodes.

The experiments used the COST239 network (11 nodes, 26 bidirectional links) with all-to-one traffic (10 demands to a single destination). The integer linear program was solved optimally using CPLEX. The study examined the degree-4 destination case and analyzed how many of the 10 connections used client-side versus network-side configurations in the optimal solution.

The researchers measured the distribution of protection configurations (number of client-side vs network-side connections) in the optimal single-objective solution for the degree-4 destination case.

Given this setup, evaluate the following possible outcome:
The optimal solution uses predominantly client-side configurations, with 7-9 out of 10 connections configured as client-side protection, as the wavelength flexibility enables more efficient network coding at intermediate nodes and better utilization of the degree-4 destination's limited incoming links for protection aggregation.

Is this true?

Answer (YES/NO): NO